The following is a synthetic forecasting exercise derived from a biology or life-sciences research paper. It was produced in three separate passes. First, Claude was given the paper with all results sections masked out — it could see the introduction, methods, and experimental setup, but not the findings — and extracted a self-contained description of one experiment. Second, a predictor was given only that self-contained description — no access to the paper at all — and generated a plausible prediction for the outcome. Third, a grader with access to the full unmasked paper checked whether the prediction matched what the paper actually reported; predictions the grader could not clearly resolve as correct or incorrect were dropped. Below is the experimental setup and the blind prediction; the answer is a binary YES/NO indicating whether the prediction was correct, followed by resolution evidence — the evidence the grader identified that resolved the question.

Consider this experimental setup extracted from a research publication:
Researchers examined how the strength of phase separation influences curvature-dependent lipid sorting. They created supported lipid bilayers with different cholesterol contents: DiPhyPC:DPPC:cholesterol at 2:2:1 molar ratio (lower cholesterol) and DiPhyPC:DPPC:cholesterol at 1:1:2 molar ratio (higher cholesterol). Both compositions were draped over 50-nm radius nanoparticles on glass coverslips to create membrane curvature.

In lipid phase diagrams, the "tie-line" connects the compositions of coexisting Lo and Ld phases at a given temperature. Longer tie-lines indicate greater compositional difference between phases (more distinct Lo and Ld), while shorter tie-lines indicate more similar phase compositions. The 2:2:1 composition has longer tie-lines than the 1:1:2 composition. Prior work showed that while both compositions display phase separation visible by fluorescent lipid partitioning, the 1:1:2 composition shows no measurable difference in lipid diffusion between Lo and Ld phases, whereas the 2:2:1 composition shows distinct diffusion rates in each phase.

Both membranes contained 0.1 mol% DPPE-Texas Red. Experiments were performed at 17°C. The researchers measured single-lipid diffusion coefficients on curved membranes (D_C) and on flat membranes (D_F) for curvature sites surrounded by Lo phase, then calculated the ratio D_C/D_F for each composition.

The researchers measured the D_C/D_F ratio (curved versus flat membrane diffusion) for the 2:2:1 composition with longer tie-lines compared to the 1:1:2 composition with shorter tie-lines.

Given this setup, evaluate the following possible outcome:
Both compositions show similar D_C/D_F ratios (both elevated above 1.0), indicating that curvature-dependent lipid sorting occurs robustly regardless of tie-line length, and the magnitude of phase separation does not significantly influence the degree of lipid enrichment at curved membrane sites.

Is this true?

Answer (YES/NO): NO